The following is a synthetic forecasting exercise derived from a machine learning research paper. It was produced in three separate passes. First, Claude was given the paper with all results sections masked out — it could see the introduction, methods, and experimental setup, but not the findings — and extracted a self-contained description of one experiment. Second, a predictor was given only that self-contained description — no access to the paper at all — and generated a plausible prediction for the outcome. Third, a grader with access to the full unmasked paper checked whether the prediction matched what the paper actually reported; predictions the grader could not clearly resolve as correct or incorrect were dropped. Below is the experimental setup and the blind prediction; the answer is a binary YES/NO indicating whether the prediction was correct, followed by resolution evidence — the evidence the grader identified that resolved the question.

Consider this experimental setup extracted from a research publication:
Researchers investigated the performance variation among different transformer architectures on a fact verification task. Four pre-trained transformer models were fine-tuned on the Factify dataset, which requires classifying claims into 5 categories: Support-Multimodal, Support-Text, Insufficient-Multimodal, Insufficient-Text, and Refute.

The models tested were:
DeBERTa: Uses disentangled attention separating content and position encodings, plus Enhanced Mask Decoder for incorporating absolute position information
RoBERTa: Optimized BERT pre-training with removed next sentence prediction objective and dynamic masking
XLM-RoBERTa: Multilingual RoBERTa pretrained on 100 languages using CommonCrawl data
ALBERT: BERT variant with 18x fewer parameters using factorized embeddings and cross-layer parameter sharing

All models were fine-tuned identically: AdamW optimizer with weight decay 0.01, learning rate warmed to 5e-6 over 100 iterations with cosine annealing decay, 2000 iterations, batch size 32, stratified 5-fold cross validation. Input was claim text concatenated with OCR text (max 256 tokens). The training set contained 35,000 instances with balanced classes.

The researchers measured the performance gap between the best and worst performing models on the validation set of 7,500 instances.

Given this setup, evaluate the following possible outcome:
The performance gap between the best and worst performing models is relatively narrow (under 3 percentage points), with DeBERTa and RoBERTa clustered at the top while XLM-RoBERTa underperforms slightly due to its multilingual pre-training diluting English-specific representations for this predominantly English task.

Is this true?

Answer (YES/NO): NO